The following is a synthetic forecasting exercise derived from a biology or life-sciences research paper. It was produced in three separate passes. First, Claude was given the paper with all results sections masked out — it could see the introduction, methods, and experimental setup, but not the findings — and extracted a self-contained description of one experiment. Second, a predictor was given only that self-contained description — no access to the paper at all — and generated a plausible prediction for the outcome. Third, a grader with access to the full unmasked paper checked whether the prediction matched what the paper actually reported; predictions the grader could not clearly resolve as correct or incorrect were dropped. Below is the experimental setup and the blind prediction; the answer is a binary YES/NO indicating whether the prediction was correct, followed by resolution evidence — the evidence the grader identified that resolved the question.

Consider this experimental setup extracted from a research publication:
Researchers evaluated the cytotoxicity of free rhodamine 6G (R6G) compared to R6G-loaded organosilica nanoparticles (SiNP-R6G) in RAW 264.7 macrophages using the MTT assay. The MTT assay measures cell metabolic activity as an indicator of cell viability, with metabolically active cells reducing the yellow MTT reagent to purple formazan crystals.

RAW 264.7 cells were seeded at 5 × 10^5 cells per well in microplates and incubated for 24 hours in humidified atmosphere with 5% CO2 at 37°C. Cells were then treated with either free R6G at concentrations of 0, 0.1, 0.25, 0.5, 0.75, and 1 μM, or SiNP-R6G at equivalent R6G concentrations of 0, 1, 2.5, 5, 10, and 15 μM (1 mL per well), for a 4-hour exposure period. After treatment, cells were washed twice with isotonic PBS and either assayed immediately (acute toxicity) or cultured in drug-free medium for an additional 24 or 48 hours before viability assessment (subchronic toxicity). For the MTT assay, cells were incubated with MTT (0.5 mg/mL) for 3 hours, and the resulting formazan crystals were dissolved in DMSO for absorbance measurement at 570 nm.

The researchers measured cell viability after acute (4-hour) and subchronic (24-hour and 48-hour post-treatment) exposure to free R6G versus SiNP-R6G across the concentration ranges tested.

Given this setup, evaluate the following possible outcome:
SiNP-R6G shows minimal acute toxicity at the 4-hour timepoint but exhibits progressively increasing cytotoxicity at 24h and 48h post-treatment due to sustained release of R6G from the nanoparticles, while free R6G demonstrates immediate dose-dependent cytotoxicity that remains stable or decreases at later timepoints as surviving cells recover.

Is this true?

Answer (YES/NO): NO